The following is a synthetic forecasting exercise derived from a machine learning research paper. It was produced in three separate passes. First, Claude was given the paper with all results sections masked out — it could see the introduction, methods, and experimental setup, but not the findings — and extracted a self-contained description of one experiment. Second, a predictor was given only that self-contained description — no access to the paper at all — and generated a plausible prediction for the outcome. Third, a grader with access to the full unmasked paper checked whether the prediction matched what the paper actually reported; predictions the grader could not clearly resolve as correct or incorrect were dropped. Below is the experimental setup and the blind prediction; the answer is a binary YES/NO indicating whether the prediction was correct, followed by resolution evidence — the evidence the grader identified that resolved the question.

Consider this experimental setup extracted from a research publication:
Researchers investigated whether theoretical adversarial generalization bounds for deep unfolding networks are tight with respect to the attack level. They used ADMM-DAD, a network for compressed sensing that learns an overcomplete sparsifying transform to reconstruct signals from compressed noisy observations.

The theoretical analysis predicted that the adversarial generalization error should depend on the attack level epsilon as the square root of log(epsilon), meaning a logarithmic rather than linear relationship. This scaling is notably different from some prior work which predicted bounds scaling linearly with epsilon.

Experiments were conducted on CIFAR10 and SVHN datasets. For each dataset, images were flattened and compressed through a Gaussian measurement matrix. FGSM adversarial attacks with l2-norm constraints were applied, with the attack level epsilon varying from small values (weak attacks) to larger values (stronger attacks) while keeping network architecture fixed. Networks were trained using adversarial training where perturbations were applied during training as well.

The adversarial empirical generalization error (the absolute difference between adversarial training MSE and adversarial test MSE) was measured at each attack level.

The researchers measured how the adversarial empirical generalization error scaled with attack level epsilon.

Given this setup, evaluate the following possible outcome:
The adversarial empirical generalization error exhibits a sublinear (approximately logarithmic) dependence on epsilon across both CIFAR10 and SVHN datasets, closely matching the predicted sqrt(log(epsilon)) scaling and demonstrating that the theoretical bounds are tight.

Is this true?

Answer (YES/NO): YES